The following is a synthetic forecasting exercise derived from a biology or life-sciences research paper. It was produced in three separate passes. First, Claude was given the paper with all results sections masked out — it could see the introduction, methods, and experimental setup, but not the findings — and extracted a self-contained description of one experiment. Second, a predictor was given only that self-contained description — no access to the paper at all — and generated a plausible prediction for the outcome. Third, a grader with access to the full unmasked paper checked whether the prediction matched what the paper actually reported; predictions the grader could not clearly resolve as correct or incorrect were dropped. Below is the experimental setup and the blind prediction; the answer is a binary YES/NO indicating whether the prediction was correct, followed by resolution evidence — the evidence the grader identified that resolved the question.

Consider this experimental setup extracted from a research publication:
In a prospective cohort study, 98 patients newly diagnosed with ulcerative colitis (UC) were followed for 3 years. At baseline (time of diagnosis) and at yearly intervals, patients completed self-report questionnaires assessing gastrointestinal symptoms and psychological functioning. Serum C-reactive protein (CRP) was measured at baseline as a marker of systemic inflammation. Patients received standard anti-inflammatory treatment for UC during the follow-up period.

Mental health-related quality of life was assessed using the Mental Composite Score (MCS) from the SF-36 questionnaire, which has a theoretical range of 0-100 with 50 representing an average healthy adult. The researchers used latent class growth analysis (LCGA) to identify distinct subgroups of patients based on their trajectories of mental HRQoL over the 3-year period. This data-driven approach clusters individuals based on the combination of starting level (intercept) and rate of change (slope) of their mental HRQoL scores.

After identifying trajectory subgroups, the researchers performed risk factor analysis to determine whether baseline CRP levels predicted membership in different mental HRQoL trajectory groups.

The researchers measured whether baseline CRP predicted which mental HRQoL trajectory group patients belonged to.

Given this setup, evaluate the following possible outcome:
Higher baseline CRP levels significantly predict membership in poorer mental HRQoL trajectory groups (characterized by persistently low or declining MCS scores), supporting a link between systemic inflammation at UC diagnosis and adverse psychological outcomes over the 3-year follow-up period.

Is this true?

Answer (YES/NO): NO